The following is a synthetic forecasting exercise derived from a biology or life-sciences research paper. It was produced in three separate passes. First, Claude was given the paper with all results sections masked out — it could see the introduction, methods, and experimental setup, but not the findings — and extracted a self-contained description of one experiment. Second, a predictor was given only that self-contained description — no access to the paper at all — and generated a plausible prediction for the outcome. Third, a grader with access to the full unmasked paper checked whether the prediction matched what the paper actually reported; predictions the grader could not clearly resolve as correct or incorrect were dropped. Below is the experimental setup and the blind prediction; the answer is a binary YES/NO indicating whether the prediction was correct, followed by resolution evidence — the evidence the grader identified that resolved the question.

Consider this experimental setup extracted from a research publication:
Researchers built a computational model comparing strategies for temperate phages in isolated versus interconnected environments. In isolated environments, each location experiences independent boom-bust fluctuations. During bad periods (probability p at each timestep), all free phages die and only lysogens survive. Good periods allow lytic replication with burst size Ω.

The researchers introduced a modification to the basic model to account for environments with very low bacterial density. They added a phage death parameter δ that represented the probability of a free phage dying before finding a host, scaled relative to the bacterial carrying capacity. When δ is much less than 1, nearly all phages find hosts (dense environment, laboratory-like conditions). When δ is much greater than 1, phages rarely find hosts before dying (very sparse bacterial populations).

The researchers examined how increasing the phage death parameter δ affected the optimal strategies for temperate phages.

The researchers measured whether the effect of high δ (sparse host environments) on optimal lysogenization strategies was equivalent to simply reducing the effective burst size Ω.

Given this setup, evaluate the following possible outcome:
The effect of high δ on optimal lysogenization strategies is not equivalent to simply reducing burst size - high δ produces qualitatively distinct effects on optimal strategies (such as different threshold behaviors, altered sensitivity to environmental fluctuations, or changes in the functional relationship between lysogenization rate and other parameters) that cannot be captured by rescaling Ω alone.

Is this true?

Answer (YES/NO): NO